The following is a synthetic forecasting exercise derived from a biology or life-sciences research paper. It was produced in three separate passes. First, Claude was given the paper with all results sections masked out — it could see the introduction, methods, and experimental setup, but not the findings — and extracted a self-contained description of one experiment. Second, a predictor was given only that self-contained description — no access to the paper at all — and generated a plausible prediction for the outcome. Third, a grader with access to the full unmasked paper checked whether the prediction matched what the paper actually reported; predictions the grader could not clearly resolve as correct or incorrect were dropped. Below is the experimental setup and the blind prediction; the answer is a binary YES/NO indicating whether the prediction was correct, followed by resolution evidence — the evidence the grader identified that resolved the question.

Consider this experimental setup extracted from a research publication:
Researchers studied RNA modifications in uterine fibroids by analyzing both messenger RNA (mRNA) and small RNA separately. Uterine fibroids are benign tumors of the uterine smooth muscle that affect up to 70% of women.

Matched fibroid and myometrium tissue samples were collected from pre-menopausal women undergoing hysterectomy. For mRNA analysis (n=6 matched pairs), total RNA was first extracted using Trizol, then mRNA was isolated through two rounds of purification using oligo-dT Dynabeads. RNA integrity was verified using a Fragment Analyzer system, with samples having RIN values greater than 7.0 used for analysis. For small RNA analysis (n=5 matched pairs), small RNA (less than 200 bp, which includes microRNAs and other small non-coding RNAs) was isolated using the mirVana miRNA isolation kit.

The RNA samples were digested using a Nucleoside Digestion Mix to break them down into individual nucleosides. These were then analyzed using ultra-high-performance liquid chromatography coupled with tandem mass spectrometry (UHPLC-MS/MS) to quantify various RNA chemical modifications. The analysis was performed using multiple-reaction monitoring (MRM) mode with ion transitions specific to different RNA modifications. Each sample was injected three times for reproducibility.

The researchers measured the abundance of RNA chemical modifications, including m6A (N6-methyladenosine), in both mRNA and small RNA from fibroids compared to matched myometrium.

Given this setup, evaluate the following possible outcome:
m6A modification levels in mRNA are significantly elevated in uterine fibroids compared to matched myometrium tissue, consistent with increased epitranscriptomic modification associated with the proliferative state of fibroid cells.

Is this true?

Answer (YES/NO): NO